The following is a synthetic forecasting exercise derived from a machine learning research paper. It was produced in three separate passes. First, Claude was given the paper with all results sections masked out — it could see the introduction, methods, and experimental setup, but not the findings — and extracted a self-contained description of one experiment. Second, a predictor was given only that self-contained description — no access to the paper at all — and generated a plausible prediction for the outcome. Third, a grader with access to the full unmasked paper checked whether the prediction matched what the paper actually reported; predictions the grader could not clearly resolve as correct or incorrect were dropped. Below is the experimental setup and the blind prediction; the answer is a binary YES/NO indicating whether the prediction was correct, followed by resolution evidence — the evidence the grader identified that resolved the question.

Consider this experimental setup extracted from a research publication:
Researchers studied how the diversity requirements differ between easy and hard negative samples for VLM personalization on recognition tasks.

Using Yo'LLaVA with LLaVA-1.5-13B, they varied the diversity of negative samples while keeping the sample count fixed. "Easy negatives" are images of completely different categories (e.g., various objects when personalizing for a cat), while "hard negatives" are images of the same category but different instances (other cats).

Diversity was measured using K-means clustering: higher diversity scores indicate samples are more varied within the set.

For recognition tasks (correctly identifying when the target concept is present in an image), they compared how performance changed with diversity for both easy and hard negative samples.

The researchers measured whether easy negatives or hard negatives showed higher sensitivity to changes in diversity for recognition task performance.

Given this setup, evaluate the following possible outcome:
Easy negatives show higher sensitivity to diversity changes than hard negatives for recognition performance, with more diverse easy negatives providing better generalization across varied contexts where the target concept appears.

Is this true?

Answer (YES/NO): NO